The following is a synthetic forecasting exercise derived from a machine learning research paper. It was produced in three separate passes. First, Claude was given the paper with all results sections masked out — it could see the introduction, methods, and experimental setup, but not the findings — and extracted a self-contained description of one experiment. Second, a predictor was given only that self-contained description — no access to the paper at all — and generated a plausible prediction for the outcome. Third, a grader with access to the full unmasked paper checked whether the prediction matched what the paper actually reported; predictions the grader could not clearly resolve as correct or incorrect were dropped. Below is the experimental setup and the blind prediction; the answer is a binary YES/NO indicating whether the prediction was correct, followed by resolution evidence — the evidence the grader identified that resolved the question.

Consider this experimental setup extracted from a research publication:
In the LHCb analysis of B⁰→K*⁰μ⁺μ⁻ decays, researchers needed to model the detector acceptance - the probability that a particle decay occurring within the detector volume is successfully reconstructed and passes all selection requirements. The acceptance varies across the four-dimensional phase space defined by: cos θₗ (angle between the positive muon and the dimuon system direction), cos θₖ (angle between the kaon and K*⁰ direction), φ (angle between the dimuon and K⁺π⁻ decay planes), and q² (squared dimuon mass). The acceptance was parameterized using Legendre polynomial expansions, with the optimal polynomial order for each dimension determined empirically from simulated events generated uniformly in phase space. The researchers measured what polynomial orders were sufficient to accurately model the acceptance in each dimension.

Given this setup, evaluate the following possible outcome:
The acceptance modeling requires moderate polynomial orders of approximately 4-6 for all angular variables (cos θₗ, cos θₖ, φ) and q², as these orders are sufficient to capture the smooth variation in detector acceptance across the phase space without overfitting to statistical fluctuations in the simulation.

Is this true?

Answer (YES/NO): NO